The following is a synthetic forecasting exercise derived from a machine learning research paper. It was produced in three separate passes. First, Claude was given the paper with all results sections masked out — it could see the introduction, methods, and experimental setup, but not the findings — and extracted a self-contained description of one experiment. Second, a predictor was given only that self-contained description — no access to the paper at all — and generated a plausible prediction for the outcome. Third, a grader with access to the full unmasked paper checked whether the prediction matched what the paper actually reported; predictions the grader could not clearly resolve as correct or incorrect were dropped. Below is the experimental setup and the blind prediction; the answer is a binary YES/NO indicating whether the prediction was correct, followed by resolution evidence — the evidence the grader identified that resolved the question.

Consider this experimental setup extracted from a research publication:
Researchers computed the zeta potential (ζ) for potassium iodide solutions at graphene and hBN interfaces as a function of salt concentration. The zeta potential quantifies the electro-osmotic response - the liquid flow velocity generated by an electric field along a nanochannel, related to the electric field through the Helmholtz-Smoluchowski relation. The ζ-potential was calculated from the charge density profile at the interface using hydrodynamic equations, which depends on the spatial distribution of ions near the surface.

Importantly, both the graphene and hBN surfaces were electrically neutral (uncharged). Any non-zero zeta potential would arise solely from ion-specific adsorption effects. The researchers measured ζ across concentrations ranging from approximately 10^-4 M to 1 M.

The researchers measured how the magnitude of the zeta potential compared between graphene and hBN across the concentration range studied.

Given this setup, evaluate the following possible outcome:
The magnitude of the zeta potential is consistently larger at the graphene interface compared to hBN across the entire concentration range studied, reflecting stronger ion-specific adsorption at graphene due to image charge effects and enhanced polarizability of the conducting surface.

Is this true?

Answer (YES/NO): YES